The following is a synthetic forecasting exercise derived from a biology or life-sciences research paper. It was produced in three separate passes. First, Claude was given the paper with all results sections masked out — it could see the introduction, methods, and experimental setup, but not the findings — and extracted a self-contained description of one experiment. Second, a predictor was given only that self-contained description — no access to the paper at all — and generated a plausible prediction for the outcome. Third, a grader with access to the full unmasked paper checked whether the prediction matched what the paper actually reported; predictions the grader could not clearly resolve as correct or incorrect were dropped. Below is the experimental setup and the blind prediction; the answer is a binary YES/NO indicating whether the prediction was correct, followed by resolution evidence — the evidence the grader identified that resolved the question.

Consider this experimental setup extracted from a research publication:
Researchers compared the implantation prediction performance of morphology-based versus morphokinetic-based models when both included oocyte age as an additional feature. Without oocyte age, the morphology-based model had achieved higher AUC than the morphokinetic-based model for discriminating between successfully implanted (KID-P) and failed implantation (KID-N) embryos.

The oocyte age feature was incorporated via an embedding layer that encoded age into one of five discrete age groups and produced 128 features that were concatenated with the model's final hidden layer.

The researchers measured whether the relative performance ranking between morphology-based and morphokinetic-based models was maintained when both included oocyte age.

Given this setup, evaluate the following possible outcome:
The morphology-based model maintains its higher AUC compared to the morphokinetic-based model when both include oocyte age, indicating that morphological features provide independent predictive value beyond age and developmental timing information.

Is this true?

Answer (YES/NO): NO